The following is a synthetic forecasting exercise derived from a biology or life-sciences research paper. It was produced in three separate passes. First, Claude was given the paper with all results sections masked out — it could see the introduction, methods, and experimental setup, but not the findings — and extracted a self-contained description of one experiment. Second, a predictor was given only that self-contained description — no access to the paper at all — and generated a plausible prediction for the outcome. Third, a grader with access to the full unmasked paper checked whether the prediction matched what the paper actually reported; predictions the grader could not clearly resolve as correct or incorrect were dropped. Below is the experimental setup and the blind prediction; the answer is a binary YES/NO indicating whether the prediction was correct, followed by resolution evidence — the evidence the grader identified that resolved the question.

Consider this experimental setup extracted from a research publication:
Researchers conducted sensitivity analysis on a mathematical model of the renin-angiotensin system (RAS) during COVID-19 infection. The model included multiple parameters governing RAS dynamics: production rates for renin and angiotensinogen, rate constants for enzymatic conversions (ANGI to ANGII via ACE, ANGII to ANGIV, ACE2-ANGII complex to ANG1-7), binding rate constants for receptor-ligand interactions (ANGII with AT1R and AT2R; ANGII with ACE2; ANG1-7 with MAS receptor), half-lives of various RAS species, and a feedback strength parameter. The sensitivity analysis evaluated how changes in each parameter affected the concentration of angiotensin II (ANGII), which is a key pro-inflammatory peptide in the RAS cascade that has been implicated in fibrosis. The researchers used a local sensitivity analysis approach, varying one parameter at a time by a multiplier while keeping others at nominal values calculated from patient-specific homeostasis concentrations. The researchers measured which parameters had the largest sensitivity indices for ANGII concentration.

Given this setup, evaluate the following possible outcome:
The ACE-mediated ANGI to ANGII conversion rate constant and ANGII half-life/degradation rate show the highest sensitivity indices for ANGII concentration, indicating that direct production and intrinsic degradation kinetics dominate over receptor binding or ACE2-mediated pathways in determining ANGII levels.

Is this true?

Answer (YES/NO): NO